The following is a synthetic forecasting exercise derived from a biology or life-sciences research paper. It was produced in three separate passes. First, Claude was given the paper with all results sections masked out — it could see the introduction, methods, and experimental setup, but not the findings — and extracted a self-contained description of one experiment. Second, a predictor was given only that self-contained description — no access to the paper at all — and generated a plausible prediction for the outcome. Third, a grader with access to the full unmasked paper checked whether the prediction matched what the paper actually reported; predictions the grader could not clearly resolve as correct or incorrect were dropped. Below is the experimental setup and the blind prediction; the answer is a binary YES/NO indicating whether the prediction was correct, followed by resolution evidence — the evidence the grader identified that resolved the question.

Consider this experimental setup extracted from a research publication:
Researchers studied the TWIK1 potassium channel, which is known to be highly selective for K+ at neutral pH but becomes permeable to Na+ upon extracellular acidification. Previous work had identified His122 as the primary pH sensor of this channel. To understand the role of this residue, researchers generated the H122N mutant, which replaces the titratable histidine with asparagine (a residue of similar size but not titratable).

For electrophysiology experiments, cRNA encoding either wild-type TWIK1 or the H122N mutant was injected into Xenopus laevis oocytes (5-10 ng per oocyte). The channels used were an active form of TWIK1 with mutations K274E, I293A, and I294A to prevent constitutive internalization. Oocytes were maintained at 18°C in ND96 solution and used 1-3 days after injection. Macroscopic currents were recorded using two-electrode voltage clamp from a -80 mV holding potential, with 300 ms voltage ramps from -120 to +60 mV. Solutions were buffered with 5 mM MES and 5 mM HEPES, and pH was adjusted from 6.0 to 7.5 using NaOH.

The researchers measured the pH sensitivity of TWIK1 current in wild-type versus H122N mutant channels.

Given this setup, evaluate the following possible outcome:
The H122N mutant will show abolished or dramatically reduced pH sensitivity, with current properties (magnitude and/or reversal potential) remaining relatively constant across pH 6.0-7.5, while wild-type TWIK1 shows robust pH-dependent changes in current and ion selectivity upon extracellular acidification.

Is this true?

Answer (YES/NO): YES